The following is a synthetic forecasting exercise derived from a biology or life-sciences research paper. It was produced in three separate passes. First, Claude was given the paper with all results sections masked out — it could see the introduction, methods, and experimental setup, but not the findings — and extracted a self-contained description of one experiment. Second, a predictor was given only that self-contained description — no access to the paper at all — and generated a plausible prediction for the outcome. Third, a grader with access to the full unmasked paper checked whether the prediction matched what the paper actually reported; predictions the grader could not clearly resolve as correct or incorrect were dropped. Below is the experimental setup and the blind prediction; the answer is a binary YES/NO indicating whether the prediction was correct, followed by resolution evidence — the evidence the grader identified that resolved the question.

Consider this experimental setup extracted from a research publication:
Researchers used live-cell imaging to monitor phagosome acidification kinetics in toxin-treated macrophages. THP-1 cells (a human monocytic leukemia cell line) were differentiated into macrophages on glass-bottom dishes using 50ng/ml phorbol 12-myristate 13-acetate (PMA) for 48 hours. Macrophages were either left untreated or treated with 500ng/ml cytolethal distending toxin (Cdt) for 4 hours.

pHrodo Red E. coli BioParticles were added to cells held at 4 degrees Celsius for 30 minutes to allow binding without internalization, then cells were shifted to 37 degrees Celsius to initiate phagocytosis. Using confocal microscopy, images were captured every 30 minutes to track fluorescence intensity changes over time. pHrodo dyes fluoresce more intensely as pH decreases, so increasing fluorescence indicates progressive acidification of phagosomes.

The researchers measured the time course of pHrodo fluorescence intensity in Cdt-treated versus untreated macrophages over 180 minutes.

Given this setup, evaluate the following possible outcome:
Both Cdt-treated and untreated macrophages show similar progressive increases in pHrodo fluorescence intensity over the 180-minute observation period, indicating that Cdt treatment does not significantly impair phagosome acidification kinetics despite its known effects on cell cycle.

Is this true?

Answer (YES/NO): NO